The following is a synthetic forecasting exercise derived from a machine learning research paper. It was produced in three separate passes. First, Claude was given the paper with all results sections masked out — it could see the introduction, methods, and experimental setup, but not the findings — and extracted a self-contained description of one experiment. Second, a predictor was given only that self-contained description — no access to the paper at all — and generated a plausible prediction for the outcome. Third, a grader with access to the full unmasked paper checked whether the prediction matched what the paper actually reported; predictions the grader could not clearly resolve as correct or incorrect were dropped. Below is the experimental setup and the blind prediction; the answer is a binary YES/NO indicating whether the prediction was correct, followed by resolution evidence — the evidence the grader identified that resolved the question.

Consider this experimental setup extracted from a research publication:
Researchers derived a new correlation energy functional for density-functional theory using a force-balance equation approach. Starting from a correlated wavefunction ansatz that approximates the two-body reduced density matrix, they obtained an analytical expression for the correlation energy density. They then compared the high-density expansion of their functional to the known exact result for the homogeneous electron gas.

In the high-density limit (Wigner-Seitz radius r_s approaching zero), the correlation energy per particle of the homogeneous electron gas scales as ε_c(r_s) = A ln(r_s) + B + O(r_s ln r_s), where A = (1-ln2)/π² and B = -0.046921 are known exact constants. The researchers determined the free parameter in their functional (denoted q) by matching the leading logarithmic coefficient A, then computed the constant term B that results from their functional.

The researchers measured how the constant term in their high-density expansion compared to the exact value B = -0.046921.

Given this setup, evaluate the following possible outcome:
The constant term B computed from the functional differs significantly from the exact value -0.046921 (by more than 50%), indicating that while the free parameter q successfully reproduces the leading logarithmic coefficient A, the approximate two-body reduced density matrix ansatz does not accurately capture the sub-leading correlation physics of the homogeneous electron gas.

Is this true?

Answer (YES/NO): YES